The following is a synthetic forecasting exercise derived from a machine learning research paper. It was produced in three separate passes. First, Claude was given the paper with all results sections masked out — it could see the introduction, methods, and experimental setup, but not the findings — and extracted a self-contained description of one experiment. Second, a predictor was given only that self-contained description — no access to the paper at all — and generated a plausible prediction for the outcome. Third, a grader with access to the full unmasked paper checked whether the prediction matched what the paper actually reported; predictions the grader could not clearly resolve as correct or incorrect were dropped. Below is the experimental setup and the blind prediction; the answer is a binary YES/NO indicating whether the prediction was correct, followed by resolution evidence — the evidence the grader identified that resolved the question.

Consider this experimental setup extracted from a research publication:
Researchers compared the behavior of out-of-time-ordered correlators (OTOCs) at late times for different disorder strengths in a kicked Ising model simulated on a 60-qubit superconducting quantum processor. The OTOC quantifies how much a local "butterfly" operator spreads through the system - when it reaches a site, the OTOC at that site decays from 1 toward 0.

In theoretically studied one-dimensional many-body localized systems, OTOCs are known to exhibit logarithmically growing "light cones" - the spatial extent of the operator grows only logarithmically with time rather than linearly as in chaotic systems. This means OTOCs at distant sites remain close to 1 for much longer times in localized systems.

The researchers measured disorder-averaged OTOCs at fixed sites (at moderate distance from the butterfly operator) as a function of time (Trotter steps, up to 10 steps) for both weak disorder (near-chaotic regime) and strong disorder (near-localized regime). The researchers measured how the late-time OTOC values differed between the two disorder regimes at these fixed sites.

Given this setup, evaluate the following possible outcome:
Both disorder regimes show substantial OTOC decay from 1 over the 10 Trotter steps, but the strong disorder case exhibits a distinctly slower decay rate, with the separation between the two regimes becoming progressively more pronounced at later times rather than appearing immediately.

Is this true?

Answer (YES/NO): NO